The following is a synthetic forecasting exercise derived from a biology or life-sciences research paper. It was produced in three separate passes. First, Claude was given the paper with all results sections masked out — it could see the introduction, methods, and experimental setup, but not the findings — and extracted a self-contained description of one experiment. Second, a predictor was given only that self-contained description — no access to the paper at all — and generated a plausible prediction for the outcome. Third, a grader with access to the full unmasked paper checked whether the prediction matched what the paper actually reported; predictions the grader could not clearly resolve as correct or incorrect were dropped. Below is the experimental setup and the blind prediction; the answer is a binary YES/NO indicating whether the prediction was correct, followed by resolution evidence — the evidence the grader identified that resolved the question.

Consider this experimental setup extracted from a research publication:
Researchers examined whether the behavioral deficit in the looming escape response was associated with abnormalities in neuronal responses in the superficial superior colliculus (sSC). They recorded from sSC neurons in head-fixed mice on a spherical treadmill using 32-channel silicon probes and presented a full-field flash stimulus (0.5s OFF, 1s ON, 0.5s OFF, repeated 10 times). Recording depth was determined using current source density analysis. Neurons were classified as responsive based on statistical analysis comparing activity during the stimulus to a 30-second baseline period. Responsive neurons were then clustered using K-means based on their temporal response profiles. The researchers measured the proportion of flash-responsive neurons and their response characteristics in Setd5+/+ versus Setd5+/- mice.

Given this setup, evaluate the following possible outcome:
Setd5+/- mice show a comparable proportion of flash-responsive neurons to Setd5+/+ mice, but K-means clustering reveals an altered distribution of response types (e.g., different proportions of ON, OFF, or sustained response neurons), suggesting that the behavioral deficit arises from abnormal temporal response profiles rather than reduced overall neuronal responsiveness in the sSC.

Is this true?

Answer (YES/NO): NO